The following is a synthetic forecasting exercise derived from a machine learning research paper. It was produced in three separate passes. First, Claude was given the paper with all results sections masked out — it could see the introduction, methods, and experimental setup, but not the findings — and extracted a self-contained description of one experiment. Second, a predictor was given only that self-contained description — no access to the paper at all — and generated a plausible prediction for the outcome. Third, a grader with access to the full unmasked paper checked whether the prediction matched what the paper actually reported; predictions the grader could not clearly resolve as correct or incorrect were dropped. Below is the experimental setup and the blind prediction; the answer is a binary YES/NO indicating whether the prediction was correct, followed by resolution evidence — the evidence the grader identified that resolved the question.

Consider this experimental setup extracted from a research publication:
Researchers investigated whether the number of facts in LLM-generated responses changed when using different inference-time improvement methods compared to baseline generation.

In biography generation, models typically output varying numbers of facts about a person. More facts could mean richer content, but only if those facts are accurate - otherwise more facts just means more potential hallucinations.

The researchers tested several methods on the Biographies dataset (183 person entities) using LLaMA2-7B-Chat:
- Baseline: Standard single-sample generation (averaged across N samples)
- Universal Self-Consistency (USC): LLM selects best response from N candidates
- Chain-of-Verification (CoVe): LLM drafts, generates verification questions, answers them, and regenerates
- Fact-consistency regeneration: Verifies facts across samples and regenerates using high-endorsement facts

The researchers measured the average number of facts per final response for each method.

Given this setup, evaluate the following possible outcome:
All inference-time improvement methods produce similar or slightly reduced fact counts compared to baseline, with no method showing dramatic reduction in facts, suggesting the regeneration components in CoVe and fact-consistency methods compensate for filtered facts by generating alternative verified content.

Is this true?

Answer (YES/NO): NO